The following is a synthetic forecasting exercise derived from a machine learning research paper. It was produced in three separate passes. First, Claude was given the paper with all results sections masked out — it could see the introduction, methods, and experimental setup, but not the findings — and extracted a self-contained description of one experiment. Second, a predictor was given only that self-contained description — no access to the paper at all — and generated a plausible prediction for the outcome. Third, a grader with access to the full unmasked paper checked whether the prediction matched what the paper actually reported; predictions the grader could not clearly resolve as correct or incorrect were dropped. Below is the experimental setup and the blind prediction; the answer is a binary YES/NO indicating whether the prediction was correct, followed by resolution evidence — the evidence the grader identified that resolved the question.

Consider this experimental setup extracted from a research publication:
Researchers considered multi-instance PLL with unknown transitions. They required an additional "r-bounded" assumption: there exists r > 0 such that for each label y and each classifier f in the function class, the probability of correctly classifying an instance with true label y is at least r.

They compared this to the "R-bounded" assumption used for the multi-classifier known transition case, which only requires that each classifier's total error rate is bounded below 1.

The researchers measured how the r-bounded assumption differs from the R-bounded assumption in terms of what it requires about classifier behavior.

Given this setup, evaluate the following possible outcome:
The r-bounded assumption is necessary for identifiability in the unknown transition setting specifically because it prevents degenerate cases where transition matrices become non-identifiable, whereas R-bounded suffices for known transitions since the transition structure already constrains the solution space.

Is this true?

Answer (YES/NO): NO